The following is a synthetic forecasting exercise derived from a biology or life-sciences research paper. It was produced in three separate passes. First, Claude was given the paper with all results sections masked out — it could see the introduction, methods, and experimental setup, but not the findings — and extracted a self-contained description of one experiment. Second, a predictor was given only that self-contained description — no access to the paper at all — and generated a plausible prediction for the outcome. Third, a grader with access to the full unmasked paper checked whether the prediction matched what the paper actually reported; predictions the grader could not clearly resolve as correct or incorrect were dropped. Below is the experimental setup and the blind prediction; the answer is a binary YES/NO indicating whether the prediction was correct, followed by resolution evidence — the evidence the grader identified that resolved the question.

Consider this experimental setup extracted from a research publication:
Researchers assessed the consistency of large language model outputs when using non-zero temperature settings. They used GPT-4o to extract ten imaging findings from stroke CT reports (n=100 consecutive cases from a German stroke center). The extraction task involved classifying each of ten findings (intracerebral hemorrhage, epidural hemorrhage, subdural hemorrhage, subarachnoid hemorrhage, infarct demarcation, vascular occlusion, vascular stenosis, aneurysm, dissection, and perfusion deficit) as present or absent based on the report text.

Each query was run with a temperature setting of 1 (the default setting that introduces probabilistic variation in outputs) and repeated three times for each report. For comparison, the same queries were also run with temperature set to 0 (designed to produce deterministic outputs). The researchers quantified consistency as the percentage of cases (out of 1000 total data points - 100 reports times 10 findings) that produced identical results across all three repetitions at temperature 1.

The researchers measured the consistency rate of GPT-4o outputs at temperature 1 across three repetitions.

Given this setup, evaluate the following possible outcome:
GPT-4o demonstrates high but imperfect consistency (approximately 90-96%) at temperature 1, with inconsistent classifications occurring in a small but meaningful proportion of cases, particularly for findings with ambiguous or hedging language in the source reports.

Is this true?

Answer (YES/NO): NO